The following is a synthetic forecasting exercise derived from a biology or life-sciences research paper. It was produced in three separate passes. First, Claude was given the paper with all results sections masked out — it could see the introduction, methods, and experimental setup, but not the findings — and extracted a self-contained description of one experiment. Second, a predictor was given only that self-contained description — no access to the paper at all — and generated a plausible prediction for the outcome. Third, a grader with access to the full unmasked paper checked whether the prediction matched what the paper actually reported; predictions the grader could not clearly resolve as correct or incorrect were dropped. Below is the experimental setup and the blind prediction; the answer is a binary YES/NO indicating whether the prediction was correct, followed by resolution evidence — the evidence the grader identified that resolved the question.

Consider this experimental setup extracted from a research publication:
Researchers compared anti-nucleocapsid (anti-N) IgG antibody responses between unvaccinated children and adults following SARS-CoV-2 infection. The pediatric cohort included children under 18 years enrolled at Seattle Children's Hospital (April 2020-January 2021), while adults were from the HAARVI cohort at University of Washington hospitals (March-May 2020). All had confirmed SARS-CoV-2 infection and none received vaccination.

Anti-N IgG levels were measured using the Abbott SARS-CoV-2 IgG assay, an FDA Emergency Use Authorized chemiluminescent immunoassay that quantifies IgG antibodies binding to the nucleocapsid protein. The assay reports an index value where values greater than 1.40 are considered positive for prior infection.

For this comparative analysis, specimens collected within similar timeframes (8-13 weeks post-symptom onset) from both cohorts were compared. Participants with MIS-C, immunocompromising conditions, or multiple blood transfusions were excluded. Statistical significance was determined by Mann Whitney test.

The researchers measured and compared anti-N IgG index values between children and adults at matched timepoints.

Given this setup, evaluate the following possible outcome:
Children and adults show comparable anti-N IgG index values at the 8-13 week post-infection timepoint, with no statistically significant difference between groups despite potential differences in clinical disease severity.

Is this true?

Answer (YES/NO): NO